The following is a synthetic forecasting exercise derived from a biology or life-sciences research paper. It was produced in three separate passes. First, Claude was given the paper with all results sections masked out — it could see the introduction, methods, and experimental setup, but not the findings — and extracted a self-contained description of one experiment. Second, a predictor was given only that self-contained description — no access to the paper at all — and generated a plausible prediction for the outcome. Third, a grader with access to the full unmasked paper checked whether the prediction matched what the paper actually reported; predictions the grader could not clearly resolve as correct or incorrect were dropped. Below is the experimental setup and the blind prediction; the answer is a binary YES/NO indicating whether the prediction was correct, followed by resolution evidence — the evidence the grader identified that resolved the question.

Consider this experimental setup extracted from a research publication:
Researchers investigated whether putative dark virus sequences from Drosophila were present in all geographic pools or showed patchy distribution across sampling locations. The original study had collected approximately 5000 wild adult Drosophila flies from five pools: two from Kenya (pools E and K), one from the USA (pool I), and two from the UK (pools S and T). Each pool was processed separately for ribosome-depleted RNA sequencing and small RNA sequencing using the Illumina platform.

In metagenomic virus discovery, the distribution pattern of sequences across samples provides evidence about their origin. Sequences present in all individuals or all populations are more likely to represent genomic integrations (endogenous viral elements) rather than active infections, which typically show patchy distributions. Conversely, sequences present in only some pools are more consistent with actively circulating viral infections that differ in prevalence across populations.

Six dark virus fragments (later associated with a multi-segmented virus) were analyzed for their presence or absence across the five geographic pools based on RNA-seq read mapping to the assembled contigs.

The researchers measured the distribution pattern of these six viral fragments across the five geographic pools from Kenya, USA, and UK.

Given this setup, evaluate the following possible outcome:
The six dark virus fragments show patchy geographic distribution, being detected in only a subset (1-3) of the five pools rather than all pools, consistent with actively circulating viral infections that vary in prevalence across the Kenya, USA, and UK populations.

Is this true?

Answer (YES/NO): YES